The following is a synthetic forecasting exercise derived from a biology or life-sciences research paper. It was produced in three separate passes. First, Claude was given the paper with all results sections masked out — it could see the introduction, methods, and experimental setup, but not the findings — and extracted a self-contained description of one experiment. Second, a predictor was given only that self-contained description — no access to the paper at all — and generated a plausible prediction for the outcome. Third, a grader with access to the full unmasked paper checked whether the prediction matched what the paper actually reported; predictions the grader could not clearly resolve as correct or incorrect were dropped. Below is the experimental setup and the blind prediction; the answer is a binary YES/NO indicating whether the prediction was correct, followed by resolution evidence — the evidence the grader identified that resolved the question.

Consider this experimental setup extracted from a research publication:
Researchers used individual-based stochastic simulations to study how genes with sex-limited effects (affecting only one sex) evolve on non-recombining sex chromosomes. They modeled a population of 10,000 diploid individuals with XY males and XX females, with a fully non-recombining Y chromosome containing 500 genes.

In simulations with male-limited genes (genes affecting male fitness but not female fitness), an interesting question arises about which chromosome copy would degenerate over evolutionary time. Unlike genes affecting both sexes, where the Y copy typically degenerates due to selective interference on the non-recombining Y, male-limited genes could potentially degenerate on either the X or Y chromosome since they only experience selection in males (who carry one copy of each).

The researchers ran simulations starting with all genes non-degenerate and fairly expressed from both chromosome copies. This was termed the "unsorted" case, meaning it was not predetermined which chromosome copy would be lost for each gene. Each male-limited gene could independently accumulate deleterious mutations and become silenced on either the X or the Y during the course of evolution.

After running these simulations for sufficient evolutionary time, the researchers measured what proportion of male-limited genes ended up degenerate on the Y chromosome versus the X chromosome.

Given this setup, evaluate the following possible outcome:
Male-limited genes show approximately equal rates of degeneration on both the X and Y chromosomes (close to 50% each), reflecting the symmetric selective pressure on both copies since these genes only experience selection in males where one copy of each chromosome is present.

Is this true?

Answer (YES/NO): NO